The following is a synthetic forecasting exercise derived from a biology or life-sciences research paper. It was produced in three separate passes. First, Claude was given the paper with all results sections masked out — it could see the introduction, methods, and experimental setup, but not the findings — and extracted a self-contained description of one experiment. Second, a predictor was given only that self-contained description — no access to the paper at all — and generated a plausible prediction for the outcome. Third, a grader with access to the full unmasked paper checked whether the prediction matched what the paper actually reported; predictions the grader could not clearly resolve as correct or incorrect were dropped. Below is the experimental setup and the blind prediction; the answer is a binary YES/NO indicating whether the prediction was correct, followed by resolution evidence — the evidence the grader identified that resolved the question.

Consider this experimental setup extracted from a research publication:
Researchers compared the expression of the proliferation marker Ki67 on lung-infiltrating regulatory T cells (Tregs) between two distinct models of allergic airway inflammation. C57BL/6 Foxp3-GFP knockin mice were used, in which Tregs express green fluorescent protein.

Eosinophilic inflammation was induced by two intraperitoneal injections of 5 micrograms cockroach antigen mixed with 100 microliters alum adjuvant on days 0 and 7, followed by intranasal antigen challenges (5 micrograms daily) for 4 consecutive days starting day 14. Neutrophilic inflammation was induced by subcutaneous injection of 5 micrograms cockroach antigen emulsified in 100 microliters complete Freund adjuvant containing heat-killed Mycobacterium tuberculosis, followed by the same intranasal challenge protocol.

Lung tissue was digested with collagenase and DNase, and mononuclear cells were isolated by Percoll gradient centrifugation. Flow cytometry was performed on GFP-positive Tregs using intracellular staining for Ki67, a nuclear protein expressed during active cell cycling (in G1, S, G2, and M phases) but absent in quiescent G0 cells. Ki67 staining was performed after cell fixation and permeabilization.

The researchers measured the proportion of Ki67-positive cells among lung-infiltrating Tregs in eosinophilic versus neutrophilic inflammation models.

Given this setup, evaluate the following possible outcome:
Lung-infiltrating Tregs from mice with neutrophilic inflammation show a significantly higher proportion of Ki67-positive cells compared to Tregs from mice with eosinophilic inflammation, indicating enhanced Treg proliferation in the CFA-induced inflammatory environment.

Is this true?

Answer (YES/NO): NO